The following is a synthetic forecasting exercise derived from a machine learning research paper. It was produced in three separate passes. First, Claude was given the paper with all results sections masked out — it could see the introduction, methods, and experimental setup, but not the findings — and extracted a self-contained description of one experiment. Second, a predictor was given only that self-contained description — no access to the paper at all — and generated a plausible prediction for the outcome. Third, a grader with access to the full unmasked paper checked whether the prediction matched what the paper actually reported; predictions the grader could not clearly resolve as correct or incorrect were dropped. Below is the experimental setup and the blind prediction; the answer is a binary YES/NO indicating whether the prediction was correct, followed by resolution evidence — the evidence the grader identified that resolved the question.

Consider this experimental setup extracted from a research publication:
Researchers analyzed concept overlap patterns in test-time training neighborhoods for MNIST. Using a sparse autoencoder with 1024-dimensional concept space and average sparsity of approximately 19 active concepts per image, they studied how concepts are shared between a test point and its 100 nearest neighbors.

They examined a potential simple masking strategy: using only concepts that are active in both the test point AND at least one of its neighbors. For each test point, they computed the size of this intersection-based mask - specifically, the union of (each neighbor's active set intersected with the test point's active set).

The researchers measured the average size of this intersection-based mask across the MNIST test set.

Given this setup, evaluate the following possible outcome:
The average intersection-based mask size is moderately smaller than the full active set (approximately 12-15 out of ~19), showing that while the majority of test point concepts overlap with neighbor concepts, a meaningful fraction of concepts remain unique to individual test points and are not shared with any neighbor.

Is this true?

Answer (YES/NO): NO